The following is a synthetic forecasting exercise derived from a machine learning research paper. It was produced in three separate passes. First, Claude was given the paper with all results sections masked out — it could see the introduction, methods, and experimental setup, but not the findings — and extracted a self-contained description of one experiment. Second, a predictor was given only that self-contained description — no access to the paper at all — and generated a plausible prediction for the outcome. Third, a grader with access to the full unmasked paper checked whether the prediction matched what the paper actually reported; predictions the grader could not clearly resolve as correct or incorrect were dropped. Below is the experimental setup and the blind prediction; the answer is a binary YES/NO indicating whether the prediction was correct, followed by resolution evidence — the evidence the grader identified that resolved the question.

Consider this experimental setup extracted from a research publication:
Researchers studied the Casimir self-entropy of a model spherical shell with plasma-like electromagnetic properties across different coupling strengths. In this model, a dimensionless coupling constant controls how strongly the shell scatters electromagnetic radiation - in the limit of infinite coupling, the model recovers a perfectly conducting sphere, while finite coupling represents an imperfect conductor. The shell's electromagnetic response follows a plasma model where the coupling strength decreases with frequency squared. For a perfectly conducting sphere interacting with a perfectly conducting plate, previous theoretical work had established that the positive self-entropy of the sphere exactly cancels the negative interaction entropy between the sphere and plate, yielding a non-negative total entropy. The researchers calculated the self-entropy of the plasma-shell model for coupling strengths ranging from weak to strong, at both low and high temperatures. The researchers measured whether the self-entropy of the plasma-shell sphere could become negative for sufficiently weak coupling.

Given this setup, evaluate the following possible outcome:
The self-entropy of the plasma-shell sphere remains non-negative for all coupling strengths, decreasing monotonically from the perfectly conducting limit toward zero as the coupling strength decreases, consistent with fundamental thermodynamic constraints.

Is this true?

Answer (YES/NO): NO